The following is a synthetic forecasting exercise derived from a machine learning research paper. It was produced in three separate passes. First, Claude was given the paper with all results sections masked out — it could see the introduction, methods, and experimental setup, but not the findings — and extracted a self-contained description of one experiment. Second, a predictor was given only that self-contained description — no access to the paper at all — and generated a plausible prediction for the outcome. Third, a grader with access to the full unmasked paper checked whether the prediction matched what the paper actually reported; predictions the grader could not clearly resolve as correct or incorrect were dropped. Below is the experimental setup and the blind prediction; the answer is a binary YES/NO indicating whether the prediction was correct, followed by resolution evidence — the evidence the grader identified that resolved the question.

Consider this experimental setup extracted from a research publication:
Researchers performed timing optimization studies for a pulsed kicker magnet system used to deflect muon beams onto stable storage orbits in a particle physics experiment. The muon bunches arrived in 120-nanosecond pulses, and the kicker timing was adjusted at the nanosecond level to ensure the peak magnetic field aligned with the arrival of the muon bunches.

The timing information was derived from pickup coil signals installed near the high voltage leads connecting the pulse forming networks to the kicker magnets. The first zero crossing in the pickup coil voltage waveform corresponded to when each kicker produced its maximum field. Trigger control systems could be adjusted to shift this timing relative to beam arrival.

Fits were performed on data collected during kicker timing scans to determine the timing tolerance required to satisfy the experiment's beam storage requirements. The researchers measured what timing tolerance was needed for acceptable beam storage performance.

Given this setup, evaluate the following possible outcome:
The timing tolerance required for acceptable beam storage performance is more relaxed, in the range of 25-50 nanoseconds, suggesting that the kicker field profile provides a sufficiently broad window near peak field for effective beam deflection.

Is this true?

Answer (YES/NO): NO